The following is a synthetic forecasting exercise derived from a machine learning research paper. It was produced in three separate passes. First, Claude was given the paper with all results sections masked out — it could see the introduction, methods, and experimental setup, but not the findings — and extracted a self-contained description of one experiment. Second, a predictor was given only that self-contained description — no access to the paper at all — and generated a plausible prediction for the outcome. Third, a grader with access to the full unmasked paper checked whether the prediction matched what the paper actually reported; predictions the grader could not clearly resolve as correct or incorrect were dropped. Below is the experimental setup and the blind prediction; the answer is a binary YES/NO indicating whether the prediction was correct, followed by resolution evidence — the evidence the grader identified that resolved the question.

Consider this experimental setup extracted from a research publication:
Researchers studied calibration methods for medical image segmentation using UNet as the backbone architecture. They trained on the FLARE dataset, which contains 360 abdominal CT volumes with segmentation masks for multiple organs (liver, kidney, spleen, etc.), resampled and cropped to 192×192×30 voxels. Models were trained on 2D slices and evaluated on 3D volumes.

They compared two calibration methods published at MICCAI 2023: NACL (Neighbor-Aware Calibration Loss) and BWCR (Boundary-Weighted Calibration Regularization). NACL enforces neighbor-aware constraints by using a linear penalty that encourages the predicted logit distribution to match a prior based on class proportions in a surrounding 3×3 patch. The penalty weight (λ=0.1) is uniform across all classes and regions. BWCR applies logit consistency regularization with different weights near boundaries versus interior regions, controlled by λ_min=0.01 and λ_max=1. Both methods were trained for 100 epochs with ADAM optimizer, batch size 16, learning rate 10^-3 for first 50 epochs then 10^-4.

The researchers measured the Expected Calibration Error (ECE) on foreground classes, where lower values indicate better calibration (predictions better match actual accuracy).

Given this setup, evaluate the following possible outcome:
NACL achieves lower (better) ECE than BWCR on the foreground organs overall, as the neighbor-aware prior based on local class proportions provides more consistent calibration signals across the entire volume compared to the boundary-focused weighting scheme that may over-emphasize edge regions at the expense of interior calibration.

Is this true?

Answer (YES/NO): NO